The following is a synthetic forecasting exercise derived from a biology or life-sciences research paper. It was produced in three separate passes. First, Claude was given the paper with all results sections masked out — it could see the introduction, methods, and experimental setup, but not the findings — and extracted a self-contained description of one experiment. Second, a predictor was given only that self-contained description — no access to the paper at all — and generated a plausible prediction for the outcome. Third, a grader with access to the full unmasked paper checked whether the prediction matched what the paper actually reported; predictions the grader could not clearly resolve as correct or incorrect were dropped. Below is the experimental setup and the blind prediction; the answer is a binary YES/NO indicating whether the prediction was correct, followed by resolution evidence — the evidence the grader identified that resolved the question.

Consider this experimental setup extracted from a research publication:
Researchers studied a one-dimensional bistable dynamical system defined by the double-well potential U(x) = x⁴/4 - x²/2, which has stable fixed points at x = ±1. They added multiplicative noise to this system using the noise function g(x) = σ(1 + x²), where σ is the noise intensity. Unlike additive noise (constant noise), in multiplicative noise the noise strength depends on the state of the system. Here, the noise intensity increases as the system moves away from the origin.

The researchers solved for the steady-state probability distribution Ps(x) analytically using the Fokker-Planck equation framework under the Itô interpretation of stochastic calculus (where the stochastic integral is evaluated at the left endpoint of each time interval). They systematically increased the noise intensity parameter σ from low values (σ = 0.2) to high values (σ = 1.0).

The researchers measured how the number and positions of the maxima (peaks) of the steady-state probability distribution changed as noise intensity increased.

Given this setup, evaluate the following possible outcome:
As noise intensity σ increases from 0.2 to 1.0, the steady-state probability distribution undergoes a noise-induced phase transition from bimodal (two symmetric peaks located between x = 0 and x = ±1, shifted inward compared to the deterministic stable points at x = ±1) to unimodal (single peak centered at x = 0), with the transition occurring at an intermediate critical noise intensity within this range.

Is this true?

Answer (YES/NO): YES